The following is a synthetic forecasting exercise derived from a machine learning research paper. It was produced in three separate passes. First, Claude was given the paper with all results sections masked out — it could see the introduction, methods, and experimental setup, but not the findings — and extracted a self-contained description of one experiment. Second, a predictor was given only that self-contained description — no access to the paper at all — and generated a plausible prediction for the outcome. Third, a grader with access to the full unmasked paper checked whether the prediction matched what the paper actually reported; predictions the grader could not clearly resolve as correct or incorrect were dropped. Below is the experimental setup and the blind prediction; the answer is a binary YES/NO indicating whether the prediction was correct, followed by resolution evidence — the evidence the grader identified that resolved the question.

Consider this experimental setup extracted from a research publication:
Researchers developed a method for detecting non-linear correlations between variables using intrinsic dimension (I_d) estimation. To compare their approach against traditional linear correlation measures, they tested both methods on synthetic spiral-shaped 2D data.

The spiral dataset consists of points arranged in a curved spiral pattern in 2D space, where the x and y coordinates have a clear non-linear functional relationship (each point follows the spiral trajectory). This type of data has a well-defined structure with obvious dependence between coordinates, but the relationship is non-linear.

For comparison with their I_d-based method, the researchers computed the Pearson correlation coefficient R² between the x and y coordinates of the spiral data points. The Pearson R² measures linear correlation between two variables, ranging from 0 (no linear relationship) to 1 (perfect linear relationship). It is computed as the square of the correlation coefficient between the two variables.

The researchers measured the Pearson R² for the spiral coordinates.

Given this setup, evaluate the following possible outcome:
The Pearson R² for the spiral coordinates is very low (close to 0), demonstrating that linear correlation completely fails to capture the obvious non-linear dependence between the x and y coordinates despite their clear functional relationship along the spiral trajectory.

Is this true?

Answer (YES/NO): YES